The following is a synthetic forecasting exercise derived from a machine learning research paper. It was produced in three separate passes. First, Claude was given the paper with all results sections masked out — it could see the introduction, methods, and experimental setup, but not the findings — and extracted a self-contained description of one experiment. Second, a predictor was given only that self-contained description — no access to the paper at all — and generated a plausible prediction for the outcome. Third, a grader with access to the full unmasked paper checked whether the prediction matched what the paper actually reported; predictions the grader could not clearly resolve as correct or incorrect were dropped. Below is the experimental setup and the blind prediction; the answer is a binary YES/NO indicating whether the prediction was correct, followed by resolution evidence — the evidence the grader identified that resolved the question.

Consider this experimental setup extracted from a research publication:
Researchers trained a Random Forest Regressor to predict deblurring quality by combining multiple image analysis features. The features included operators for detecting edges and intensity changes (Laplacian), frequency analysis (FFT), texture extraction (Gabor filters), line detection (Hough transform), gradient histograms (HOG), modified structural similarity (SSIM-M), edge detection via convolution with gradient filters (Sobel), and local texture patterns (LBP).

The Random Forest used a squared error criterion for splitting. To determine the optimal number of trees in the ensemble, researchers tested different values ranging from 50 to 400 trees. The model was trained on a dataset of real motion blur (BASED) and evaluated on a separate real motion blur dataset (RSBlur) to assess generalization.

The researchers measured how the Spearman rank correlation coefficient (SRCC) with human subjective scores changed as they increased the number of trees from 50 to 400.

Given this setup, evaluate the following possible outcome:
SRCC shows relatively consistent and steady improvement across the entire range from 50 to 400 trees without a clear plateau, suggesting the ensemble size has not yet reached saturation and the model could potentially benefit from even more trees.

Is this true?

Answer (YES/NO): NO